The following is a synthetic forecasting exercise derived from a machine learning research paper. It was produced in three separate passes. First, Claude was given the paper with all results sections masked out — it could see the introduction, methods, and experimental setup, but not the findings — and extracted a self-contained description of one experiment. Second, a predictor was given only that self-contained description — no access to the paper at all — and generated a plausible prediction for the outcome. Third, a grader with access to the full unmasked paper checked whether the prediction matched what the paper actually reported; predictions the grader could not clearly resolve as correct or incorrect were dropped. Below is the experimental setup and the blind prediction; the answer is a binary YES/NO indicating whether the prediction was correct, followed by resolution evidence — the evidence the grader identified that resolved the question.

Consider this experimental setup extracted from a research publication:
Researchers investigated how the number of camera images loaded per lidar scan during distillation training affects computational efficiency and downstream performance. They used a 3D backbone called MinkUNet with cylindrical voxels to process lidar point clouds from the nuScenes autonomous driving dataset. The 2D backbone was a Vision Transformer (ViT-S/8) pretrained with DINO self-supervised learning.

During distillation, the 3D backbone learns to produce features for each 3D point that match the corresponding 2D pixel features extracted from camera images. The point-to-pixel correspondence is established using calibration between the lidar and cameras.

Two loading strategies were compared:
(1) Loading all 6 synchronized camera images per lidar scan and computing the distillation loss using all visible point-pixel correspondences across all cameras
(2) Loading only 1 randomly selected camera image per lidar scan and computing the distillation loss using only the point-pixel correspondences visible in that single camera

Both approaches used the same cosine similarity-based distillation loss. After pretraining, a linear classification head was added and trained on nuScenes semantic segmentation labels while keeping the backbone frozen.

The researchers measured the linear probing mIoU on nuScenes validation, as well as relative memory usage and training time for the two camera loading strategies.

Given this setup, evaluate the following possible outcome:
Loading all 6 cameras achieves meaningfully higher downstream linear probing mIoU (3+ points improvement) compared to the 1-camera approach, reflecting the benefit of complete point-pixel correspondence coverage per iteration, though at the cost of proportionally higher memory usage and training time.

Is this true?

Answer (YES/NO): NO